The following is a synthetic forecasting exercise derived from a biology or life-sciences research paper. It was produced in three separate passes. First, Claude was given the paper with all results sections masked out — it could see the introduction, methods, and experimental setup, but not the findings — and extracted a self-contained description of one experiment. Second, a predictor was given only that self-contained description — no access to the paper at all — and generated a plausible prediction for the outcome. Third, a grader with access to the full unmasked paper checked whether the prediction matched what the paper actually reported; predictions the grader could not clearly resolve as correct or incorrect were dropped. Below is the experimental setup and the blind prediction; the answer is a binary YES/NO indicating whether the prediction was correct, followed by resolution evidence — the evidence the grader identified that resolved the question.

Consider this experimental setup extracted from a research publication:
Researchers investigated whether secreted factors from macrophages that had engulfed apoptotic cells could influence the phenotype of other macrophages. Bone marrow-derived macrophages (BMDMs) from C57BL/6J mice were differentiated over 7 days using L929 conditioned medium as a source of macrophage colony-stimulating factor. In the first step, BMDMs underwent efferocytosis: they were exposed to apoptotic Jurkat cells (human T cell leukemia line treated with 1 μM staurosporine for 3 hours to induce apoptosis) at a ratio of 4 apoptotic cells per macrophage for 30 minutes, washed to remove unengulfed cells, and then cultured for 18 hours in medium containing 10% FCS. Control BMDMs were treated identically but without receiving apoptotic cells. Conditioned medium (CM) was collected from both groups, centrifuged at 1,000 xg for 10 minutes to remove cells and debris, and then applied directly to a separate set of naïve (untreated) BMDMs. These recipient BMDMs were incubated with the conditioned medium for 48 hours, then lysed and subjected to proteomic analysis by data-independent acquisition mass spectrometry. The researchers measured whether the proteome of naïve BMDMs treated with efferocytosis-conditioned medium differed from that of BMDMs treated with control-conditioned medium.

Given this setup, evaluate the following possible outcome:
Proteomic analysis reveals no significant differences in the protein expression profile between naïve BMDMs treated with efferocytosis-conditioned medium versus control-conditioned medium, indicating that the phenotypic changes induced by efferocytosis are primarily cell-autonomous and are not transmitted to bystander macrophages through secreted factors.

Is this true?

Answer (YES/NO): NO